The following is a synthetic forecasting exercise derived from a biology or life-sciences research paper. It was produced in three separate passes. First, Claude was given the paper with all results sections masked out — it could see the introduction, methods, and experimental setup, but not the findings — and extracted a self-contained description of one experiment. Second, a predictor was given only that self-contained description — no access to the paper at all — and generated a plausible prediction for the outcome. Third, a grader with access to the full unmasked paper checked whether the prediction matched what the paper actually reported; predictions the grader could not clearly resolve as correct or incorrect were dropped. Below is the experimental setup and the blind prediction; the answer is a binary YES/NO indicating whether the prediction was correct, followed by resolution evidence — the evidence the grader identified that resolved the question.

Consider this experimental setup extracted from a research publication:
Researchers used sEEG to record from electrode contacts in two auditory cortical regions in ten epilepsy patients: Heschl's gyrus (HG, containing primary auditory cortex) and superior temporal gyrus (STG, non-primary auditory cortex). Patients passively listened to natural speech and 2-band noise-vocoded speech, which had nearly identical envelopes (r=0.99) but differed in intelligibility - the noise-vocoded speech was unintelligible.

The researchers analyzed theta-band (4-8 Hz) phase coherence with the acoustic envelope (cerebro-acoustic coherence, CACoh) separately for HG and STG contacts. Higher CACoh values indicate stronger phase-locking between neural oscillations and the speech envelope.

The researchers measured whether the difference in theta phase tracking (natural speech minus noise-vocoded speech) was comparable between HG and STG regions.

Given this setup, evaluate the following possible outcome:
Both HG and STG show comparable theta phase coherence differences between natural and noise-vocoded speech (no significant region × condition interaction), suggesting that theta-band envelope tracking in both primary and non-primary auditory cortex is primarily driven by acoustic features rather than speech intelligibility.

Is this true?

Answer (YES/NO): NO